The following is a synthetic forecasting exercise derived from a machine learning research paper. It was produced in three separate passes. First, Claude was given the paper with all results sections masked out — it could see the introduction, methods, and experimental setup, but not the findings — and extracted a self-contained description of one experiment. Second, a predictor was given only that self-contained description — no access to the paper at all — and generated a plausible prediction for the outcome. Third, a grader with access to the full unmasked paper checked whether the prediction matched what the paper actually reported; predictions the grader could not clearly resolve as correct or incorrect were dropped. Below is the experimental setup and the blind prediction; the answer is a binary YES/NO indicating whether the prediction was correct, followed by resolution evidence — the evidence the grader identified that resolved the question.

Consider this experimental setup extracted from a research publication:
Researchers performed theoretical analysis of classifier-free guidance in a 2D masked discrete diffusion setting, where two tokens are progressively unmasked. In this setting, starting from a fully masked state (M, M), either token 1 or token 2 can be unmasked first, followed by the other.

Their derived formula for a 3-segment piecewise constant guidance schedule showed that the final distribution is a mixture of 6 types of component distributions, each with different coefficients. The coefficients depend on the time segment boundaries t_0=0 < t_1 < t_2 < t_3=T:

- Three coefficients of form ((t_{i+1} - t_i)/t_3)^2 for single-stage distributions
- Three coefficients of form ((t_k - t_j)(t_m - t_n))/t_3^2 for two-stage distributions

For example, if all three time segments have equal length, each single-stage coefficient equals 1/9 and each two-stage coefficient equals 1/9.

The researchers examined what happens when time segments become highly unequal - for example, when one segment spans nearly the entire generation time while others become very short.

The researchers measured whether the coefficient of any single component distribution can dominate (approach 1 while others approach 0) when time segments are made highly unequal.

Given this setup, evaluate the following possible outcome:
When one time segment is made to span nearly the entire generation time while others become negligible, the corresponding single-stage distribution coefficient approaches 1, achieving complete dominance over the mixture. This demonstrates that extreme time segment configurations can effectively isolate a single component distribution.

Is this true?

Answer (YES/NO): YES